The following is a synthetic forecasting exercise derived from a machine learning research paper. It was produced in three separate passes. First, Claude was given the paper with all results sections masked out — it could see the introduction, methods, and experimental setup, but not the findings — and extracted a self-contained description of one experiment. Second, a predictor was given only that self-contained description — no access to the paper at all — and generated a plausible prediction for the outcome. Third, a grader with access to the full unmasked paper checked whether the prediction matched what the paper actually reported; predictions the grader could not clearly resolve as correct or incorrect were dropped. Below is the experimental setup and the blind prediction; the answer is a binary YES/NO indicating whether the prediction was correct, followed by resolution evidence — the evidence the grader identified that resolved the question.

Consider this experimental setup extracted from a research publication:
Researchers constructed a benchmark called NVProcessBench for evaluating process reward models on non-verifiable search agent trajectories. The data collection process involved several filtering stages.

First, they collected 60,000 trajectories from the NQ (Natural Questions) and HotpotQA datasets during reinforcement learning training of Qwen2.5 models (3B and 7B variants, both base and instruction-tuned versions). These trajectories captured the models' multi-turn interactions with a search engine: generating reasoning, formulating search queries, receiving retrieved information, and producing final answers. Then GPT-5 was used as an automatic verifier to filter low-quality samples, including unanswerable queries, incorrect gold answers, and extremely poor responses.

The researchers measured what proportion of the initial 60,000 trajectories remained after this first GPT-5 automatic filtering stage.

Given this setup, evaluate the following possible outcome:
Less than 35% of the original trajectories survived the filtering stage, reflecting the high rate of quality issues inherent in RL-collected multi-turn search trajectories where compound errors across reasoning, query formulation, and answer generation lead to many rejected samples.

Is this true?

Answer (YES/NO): NO